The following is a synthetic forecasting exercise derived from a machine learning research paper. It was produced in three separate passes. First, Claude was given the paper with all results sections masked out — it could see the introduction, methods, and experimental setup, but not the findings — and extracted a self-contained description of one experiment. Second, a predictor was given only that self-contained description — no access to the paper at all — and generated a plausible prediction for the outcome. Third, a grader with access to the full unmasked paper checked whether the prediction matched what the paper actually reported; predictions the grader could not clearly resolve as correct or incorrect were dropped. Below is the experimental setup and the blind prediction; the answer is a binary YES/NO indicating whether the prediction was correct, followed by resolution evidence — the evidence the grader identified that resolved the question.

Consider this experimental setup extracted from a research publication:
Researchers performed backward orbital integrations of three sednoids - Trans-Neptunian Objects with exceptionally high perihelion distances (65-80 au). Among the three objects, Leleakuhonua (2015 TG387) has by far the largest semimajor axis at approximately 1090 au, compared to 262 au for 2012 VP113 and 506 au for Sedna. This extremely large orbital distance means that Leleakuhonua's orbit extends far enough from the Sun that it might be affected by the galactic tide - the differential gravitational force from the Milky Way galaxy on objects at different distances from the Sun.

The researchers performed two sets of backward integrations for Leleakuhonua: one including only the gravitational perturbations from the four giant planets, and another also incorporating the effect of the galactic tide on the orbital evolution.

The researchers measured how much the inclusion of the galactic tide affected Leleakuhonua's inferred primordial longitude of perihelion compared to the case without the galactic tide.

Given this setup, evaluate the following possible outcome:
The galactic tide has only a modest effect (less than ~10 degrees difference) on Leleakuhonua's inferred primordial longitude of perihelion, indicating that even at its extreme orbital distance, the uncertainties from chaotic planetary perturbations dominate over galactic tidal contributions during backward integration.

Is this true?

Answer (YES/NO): NO